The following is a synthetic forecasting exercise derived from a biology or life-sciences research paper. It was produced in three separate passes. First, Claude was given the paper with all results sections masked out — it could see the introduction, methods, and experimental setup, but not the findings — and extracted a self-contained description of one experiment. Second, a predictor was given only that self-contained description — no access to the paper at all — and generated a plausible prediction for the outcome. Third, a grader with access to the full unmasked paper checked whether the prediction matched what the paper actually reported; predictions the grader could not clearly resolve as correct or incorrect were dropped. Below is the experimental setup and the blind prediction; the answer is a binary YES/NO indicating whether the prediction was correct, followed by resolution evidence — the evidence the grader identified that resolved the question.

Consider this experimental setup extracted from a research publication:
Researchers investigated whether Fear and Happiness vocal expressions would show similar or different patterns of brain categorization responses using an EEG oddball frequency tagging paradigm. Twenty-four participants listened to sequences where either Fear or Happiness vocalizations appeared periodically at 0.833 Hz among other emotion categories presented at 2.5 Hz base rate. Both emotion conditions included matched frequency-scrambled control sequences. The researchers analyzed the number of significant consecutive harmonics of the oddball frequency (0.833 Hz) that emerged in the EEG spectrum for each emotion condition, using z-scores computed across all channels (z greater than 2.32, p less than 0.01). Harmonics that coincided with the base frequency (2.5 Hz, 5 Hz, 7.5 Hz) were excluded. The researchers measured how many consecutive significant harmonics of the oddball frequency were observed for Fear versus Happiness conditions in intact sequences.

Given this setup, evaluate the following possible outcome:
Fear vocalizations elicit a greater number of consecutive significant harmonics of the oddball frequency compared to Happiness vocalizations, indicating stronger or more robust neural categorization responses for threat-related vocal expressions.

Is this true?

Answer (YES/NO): YES